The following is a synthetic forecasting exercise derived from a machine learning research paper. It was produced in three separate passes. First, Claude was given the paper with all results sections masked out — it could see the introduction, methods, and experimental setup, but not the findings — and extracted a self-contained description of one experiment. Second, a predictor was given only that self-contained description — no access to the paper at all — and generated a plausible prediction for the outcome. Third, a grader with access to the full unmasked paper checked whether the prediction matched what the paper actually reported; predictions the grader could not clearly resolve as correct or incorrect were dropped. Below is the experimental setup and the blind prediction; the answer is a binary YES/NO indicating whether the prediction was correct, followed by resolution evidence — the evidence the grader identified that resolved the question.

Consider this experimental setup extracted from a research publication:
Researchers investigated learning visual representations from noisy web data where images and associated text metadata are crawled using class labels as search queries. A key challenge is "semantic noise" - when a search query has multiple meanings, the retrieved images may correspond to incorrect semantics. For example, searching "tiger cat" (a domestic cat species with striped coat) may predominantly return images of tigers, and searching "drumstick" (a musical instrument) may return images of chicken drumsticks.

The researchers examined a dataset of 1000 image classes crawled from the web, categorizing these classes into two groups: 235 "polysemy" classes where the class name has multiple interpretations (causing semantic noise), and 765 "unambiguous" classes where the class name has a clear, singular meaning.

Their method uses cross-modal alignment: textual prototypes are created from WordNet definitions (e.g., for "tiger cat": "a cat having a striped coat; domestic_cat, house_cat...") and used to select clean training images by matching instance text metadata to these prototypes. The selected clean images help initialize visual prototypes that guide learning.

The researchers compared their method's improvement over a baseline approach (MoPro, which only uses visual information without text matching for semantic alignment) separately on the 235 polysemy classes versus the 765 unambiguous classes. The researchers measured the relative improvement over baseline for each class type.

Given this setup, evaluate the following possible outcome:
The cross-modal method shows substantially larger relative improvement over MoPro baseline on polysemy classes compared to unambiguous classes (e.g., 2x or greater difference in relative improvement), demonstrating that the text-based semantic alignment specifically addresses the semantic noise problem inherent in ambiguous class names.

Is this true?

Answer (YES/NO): YES